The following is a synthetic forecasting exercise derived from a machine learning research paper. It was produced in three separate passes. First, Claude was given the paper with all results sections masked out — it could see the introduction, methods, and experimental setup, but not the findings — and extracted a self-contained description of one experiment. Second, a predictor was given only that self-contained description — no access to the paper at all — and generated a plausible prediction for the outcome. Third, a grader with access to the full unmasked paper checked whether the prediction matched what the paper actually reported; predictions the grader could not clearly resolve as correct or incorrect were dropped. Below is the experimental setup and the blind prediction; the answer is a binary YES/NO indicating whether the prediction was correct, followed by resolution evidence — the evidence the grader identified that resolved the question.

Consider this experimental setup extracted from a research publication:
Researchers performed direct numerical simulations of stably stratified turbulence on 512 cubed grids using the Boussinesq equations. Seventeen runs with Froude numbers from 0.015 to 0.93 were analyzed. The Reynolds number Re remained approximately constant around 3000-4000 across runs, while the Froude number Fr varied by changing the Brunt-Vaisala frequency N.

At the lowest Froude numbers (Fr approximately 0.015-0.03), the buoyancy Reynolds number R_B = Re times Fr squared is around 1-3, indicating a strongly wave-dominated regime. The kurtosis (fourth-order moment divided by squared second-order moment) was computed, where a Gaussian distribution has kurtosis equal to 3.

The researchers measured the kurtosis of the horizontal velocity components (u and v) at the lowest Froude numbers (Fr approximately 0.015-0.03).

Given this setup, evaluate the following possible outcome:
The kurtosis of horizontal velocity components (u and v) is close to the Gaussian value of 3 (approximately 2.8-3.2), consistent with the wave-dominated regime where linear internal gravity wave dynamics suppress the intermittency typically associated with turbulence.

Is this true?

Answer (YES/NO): NO